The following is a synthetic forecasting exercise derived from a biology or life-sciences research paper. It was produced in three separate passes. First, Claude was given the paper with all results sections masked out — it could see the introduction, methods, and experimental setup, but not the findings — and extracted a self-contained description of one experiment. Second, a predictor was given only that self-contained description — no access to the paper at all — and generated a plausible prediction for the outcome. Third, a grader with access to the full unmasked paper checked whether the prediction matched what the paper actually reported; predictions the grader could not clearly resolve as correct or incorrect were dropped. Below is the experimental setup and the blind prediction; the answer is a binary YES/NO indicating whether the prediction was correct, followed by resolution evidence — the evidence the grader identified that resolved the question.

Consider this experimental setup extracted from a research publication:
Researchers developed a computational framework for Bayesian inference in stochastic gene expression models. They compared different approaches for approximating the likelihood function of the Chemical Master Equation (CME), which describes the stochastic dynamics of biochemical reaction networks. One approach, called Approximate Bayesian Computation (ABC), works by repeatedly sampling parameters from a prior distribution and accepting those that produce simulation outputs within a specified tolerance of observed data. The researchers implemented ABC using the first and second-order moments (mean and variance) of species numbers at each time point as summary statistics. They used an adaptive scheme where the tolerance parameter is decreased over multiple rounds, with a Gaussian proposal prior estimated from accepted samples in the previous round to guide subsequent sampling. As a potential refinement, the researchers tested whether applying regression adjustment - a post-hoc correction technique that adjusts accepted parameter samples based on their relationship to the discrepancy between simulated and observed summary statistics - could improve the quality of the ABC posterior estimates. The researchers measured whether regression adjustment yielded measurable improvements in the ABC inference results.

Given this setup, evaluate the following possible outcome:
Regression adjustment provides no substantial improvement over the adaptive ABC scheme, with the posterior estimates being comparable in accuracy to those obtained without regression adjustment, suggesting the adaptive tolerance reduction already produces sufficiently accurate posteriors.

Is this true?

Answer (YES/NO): YES